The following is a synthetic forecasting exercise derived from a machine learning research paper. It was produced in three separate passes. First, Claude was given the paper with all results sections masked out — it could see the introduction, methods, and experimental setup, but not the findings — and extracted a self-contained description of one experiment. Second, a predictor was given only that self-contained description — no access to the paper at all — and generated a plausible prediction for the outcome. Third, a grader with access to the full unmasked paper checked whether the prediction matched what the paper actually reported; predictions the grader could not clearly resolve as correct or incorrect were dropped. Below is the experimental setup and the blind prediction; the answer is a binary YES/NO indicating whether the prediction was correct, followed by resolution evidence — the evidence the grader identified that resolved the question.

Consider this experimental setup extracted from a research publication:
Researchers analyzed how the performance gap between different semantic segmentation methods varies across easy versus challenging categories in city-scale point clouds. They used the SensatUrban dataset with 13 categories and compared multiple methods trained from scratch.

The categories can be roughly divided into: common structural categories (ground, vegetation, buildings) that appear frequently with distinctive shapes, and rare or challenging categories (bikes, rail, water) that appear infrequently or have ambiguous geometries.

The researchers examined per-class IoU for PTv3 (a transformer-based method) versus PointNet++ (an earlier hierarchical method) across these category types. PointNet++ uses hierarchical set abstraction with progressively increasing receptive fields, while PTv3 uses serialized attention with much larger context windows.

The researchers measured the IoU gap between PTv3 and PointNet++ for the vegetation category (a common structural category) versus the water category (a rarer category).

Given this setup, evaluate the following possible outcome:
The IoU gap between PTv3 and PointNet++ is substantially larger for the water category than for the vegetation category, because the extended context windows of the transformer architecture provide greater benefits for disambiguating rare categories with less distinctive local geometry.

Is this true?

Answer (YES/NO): YES